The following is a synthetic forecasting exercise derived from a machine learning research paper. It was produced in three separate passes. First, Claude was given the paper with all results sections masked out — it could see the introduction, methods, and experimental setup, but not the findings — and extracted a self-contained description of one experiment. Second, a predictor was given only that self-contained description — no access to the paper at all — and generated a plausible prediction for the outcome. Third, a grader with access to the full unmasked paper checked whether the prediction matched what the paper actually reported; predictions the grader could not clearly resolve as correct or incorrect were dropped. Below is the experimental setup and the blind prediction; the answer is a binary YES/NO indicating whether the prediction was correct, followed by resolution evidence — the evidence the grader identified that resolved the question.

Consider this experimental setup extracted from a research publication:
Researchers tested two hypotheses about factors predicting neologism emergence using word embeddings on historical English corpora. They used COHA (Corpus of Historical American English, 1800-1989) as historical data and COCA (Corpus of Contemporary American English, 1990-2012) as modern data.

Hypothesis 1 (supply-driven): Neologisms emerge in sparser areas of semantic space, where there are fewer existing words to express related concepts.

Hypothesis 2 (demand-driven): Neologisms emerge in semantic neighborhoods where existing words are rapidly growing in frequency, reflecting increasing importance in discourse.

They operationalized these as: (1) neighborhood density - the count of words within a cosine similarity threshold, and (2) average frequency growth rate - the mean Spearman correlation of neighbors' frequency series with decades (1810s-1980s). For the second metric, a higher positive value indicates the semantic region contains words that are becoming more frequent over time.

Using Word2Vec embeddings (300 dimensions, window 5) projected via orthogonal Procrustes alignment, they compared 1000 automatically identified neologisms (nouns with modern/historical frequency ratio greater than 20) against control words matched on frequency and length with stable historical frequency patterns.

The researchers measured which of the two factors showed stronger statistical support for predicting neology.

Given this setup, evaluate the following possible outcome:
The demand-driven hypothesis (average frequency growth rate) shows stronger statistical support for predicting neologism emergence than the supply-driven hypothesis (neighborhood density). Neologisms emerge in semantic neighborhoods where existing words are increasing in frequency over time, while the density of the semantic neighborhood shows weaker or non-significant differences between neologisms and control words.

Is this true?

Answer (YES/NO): YES